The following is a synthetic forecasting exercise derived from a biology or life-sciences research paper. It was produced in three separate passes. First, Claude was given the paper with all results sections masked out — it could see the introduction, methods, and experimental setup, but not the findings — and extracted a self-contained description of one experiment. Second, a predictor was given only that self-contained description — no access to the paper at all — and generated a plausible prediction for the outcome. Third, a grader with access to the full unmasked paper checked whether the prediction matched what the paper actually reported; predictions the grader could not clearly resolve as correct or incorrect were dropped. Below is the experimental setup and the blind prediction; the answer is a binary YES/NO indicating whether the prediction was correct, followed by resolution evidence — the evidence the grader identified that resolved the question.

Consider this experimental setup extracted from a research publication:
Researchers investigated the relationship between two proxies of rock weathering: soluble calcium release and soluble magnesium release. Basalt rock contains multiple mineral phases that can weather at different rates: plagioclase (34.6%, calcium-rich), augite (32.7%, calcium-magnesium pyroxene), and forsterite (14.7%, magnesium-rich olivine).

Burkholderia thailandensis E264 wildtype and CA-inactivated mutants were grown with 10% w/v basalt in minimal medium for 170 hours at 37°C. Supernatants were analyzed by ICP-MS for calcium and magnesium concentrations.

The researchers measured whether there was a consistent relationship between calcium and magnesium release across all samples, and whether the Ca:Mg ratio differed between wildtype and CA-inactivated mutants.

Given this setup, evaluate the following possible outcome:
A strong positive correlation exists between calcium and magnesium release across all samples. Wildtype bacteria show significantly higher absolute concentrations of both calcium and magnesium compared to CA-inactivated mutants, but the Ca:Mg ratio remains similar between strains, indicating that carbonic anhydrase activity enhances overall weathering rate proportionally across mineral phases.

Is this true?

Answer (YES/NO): NO